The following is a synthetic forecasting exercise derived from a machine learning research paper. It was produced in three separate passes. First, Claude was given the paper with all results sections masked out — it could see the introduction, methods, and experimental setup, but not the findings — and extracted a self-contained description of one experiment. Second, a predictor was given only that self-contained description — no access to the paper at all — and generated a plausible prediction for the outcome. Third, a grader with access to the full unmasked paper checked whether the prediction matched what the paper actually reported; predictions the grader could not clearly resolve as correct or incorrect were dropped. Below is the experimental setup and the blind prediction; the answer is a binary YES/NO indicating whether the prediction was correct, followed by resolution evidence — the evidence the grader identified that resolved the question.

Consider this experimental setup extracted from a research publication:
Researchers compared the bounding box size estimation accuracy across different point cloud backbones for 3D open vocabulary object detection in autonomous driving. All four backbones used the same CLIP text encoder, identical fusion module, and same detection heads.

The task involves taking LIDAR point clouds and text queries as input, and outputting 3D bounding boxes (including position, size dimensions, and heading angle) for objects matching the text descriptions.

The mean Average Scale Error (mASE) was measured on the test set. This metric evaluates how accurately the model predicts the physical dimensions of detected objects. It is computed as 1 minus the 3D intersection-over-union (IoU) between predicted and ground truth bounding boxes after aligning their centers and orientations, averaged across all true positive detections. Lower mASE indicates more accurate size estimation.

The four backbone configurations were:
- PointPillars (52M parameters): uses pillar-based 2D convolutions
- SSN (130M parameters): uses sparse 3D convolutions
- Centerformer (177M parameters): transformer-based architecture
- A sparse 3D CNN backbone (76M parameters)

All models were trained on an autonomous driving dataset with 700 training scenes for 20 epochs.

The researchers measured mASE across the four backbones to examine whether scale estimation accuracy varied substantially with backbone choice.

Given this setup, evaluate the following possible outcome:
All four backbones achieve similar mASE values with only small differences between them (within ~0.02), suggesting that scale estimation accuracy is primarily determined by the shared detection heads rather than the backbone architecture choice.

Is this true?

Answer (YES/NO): NO